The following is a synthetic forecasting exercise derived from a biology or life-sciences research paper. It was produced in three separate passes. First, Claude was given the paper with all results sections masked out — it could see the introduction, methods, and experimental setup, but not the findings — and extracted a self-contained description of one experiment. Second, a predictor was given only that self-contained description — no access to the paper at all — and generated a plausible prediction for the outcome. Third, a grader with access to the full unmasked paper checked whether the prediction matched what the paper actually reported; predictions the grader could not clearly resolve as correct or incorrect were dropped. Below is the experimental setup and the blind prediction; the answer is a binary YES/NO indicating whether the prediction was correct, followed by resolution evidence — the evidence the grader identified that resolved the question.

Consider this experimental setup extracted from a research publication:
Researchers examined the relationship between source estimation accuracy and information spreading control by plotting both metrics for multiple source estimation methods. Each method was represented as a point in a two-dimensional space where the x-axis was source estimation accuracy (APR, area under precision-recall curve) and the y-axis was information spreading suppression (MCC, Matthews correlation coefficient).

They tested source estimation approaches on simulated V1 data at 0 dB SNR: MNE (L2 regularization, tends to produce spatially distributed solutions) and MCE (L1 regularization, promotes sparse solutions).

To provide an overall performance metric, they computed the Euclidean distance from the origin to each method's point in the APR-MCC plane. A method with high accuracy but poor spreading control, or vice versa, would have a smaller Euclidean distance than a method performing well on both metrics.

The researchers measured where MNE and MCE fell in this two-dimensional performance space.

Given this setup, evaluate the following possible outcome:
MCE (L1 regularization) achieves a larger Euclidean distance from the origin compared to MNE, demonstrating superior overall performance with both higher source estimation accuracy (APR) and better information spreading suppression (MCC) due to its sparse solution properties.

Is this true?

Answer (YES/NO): NO